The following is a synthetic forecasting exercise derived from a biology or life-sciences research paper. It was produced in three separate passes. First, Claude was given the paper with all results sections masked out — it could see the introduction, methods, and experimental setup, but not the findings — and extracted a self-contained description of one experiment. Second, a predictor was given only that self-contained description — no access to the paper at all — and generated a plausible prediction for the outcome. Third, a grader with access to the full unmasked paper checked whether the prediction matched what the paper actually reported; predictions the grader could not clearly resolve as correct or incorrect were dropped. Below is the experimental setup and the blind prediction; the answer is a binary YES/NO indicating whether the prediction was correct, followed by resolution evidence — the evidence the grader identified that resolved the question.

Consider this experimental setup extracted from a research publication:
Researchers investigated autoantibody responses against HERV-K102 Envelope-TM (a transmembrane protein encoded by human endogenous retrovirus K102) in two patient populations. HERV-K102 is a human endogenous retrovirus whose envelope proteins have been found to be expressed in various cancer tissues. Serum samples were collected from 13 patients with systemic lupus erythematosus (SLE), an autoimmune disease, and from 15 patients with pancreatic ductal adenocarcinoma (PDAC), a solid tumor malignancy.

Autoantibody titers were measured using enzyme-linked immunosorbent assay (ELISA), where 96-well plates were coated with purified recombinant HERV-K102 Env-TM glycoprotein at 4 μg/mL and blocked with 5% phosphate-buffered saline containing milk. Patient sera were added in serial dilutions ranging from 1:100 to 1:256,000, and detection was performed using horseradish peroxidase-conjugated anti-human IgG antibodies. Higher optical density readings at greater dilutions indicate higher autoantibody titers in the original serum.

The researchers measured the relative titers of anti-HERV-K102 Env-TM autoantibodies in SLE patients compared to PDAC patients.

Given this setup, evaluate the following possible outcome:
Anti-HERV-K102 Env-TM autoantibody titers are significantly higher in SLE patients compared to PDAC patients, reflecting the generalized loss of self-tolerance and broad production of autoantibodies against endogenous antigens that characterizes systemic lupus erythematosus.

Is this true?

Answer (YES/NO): YES